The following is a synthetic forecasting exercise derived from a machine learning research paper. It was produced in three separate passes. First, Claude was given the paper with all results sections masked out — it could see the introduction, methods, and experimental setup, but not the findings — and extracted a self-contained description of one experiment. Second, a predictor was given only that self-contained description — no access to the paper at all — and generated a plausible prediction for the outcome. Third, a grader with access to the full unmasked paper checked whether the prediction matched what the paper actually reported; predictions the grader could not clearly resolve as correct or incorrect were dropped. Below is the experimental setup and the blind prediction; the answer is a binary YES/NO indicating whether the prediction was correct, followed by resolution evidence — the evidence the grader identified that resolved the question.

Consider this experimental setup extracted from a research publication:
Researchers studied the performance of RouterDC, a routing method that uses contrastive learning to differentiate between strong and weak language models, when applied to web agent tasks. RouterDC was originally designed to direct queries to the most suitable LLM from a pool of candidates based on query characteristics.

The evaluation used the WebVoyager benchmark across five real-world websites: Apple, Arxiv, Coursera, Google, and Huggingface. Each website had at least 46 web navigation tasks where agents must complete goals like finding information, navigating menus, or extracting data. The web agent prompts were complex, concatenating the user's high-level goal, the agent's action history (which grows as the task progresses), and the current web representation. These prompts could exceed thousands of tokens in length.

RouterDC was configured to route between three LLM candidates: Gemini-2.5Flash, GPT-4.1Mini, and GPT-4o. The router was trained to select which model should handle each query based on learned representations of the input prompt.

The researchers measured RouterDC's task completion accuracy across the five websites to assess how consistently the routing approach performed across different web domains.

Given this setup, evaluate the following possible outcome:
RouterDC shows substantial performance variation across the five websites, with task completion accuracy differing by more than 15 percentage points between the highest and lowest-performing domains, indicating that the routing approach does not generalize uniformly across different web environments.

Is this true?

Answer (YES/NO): YES